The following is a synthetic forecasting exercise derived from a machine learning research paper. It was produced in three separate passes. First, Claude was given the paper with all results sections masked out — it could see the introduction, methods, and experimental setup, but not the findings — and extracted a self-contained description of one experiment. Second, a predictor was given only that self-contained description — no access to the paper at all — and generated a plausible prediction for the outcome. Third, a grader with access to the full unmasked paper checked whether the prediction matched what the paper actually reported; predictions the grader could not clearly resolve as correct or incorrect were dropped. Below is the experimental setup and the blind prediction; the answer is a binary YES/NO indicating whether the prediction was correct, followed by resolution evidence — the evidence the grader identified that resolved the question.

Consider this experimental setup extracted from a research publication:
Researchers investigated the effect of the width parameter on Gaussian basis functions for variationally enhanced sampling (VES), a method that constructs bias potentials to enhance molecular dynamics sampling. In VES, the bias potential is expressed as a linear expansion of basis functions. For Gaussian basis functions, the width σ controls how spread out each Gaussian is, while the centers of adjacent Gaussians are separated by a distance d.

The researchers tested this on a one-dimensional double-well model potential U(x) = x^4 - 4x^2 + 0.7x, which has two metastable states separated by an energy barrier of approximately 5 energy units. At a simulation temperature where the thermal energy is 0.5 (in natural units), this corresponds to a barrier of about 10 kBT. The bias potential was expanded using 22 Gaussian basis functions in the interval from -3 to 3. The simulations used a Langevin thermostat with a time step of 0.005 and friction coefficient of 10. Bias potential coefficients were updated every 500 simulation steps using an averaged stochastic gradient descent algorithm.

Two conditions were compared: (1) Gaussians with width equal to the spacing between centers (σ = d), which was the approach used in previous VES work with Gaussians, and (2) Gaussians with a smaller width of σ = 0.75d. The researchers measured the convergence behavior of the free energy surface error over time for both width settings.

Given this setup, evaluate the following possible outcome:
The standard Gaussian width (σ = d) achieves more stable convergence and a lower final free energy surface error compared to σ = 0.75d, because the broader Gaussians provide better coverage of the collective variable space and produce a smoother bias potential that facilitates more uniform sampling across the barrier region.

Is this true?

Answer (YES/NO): NO